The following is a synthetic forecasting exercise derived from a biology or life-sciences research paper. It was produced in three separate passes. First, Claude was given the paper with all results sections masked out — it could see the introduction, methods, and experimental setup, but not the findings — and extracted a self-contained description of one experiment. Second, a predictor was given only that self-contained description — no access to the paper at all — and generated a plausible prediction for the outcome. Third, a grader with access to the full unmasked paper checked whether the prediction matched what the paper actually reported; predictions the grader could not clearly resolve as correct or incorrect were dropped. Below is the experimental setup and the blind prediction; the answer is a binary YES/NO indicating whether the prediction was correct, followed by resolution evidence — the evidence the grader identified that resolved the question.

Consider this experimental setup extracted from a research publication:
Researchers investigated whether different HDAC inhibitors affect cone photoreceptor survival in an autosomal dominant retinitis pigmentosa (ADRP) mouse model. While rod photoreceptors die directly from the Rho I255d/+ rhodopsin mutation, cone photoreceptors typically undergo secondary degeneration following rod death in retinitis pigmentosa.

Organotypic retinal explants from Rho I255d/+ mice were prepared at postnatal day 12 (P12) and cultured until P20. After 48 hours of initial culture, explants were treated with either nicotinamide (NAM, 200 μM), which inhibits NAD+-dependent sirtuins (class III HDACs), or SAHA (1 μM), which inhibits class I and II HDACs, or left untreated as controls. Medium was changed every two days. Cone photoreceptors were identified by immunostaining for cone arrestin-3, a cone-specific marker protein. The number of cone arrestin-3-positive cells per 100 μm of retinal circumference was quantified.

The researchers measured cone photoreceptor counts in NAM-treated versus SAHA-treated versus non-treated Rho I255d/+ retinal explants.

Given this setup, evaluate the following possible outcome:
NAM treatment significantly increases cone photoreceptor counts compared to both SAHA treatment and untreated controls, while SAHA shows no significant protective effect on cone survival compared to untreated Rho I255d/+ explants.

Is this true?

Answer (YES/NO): NO